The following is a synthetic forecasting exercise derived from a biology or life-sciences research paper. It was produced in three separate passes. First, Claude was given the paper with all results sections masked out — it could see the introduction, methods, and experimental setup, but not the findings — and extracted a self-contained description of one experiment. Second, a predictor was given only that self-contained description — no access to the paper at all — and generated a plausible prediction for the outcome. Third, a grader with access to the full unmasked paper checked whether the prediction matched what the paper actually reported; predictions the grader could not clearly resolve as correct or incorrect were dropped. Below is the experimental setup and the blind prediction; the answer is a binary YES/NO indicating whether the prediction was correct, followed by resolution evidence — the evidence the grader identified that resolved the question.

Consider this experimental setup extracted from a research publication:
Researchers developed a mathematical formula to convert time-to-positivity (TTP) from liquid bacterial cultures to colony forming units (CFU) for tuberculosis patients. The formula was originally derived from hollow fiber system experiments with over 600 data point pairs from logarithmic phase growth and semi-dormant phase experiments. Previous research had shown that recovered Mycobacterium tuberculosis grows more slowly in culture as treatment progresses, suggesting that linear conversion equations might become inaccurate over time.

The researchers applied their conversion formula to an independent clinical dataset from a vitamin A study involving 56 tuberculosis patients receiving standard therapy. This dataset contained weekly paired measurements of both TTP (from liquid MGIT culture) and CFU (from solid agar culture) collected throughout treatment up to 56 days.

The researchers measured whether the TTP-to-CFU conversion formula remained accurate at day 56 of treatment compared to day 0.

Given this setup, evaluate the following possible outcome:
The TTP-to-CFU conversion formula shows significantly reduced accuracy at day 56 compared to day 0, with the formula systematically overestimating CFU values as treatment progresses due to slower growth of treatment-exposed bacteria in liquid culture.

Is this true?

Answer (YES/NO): NO